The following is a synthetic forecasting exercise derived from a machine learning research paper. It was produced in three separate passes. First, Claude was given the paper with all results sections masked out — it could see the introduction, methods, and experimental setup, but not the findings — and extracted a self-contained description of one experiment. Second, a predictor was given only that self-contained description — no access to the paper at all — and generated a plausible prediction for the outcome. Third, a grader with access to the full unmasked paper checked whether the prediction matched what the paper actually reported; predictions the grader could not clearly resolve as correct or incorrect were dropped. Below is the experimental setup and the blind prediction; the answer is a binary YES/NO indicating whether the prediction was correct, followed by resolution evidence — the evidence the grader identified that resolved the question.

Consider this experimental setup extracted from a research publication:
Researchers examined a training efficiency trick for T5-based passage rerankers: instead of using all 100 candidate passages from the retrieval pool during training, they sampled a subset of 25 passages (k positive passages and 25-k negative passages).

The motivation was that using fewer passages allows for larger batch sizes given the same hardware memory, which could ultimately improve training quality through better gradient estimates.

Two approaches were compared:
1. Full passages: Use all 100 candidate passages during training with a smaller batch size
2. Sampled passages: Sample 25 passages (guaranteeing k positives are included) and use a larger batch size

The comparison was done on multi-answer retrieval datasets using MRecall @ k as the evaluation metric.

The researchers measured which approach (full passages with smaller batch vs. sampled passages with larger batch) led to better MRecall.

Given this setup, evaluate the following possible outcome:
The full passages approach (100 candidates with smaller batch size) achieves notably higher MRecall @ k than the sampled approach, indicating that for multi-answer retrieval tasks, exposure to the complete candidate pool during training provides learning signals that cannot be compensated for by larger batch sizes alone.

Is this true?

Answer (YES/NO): NO